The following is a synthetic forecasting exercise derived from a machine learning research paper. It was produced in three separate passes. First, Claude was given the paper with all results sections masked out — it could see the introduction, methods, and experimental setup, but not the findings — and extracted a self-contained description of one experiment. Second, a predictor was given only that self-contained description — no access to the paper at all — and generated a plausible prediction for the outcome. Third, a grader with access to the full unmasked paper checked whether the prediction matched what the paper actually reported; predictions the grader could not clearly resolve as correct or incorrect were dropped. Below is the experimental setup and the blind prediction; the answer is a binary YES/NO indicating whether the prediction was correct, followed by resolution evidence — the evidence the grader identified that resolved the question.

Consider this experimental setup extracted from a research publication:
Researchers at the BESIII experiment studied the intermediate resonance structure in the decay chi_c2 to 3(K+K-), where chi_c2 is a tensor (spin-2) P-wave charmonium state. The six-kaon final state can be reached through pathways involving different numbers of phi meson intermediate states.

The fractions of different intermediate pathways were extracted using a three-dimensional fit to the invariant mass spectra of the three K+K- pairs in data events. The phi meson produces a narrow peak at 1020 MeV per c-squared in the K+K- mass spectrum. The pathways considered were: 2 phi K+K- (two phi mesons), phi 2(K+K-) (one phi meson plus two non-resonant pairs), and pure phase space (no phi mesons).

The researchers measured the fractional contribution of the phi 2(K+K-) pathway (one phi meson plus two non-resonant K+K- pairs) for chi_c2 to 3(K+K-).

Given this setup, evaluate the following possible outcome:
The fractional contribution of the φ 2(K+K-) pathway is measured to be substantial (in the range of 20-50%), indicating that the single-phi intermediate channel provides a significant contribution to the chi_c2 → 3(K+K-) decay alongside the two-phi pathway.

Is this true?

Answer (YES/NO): YES